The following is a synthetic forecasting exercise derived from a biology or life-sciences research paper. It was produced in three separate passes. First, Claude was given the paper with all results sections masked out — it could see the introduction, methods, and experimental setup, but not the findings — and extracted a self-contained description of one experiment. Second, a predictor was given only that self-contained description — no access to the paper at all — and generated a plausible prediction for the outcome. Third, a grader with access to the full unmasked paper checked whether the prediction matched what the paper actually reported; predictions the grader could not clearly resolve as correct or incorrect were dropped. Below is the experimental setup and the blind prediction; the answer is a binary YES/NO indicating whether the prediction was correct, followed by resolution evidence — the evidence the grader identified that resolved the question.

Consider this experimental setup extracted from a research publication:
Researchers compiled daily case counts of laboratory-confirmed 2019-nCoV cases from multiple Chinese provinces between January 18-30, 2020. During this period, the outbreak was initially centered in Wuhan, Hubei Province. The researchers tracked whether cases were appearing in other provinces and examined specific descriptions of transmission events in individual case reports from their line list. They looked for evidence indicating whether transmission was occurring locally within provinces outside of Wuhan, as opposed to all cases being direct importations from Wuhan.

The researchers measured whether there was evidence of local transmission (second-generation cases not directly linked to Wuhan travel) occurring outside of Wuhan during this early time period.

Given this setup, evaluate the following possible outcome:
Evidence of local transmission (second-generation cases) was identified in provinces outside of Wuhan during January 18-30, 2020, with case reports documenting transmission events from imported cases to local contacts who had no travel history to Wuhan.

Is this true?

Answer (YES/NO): YES